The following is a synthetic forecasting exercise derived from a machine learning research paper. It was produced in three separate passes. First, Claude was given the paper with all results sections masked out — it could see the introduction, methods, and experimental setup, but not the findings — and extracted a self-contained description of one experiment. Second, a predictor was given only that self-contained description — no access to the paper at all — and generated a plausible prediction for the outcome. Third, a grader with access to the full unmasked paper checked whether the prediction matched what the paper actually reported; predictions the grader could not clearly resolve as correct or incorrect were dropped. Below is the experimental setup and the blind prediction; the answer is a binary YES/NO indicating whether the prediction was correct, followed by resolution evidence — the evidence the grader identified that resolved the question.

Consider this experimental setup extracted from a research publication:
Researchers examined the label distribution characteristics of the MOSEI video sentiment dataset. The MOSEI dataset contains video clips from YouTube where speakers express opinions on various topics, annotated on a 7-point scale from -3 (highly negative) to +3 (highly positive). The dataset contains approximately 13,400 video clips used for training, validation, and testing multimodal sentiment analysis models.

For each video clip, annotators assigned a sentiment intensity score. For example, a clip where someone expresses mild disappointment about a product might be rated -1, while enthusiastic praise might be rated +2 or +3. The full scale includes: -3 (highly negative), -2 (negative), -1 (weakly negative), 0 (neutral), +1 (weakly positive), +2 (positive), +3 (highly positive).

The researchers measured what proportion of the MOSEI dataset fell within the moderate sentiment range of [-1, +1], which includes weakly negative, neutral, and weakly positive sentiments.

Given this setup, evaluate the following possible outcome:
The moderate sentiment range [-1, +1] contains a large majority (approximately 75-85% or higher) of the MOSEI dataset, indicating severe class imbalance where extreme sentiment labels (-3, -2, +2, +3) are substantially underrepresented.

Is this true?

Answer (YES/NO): NO